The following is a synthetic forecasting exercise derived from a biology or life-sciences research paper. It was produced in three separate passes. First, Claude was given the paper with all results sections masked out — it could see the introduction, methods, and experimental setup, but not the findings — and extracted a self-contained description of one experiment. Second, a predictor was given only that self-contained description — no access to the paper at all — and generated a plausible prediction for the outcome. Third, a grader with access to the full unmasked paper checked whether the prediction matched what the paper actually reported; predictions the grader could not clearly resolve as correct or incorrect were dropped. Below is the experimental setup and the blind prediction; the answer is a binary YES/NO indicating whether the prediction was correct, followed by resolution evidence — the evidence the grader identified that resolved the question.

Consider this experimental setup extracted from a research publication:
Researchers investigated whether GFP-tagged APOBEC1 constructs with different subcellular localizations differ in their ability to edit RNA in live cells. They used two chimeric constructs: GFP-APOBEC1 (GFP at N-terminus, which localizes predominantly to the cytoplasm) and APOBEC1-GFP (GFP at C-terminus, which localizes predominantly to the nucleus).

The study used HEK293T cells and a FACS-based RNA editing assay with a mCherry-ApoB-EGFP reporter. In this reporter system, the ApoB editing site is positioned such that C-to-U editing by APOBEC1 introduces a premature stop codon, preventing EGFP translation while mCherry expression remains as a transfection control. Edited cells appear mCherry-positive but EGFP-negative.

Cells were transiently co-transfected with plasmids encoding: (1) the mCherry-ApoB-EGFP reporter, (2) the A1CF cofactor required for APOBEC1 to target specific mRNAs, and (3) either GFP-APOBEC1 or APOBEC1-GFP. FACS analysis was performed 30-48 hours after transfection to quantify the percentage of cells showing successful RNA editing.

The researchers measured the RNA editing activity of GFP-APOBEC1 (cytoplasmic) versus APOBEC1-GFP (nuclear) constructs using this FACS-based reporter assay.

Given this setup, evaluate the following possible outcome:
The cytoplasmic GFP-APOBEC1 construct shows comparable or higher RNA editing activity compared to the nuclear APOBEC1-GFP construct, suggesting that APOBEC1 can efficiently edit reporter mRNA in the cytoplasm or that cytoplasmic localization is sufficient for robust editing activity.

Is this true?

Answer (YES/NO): NO